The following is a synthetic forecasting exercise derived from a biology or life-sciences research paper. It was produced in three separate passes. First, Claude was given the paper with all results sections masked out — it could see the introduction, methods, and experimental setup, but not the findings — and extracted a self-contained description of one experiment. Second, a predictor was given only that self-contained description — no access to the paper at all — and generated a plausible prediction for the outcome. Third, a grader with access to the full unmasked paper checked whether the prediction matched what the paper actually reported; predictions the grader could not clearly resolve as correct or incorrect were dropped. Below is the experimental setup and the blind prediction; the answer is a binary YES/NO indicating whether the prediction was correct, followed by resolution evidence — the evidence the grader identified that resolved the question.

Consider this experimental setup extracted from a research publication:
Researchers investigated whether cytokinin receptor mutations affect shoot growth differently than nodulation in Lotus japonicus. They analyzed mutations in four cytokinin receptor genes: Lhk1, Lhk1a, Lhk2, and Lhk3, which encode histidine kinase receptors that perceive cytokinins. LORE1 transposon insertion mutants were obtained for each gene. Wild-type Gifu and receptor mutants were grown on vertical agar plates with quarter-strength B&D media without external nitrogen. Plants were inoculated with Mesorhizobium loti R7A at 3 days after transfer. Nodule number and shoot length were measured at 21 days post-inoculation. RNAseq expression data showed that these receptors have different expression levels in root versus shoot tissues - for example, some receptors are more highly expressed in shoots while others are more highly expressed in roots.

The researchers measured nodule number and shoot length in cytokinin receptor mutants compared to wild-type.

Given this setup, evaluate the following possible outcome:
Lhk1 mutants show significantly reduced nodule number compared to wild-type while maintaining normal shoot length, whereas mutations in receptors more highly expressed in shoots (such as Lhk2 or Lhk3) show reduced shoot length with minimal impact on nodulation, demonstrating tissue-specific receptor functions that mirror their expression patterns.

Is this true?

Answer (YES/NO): NO